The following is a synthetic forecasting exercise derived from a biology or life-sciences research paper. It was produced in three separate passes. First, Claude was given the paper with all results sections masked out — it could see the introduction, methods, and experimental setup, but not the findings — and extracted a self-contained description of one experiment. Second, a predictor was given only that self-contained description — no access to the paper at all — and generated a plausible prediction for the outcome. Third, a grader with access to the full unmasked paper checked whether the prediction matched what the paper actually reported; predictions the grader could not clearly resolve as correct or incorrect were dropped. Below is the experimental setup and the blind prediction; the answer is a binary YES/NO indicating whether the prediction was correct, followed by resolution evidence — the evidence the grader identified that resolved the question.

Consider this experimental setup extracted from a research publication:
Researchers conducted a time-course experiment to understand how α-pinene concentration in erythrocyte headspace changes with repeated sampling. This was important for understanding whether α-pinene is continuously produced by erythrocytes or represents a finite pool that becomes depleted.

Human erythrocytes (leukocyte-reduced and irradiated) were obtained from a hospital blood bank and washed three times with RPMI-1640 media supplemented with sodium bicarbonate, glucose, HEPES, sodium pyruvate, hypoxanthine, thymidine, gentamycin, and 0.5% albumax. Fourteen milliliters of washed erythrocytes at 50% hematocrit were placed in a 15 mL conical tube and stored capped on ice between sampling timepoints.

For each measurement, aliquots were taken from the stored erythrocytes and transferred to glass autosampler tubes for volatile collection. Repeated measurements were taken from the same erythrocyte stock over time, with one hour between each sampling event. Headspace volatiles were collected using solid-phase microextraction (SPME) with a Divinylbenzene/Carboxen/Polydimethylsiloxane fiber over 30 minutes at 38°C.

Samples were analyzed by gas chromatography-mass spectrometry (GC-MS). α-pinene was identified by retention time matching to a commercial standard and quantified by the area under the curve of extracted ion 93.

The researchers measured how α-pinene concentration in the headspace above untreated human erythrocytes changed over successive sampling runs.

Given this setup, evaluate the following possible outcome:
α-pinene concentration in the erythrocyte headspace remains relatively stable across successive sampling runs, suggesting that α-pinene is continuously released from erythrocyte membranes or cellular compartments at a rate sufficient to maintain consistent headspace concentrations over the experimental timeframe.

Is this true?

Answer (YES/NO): NO